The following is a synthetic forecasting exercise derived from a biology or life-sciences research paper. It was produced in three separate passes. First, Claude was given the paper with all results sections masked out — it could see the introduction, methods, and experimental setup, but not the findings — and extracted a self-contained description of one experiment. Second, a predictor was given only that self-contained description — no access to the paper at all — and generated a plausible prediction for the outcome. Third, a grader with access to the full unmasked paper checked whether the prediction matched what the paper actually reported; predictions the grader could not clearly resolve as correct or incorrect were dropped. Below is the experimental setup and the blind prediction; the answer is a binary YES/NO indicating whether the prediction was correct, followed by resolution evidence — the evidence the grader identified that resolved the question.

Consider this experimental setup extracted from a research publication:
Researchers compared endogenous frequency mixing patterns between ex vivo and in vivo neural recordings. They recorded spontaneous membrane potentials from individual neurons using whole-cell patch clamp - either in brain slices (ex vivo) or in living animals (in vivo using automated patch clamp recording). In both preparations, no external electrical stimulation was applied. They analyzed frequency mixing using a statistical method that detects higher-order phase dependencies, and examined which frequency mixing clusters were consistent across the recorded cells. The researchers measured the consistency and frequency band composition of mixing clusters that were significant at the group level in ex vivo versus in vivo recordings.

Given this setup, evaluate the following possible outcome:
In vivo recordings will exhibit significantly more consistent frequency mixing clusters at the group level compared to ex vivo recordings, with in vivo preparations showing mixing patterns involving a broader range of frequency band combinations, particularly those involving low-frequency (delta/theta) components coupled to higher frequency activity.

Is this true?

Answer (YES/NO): NO